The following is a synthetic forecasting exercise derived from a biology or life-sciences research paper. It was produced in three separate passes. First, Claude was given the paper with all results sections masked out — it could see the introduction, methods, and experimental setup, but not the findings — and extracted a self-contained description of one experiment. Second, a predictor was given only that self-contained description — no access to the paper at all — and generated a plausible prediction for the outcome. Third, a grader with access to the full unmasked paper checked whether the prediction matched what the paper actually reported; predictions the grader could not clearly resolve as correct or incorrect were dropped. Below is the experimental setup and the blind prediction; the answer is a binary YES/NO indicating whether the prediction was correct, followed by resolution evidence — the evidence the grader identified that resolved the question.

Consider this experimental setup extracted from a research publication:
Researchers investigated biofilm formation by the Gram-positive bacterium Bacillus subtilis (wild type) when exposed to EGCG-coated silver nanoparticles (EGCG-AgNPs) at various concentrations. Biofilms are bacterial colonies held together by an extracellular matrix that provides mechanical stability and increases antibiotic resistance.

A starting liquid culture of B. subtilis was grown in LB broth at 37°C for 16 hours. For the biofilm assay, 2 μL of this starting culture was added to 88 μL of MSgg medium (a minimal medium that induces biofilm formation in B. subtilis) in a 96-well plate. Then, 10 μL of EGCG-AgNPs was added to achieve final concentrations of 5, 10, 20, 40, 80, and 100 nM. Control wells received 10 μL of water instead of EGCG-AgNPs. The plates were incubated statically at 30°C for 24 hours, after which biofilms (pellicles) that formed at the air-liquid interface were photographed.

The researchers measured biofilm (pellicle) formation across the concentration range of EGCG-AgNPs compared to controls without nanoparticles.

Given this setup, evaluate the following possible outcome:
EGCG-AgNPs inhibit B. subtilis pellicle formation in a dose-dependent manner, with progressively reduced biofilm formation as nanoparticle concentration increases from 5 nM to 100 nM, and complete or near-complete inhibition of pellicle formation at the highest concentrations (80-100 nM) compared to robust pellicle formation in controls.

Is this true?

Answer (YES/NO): NO